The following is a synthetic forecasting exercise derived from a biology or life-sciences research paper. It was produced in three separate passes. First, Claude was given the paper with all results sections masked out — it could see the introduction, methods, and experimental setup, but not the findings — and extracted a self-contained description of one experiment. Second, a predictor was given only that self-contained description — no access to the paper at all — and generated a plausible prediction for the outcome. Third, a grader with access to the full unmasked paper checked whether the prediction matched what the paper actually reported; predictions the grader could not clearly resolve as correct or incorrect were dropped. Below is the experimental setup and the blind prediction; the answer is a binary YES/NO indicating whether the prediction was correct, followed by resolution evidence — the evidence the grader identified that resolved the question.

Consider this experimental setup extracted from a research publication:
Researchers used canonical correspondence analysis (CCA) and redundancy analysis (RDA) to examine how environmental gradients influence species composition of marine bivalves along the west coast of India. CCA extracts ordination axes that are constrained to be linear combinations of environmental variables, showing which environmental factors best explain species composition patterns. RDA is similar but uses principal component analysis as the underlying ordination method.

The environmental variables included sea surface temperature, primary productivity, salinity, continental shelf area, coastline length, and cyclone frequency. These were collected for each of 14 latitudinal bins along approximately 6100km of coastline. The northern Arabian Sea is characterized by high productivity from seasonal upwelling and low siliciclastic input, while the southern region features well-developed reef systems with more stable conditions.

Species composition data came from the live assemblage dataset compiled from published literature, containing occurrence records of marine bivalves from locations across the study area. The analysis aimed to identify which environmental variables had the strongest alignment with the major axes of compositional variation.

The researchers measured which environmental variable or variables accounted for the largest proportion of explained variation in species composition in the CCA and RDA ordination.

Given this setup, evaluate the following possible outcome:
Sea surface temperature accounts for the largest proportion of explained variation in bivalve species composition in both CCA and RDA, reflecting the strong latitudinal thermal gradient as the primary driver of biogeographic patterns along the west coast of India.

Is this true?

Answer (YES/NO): NO